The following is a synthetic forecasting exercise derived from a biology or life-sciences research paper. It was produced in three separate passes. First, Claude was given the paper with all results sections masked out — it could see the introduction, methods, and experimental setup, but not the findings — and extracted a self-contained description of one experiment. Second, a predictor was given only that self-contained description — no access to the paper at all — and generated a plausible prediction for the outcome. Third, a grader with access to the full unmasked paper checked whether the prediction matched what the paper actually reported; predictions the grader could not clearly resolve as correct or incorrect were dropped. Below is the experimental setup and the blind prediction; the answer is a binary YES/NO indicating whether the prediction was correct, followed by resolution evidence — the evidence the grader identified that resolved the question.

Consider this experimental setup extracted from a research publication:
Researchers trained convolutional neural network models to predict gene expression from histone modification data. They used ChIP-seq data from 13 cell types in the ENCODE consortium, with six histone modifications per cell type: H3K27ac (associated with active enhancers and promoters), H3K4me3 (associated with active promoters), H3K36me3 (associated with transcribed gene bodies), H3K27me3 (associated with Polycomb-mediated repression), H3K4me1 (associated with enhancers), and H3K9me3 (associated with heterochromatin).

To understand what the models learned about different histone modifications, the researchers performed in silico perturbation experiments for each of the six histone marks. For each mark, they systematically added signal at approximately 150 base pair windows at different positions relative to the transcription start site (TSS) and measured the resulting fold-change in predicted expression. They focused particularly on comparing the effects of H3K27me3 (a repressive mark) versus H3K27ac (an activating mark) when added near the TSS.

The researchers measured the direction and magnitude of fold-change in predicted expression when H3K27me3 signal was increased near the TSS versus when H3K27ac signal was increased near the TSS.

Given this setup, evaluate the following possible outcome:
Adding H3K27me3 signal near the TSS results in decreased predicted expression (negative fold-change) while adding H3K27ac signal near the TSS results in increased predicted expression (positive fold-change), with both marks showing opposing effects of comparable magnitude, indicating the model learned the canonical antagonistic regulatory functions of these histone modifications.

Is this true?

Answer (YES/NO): NO